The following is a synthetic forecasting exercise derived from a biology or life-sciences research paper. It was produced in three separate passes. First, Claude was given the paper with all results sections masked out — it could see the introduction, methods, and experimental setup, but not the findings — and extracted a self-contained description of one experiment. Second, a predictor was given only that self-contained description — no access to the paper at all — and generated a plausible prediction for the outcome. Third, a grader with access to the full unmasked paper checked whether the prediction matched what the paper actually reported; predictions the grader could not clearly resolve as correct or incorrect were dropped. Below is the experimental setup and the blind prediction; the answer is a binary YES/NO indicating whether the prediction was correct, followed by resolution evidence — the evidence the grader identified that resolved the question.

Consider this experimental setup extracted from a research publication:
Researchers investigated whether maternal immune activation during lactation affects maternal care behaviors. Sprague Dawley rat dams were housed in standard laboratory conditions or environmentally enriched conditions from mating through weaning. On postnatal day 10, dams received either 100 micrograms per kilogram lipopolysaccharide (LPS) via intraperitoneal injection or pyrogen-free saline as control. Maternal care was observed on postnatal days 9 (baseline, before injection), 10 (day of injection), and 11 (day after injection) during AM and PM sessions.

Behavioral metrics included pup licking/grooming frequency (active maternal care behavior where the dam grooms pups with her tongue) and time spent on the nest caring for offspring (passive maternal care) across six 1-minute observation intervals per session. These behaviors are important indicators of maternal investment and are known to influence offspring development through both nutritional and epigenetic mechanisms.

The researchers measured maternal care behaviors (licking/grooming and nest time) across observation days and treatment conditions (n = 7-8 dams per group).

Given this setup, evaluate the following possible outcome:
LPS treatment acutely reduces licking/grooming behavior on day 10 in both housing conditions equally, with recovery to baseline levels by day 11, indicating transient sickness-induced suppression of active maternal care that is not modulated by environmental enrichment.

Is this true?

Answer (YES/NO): NO